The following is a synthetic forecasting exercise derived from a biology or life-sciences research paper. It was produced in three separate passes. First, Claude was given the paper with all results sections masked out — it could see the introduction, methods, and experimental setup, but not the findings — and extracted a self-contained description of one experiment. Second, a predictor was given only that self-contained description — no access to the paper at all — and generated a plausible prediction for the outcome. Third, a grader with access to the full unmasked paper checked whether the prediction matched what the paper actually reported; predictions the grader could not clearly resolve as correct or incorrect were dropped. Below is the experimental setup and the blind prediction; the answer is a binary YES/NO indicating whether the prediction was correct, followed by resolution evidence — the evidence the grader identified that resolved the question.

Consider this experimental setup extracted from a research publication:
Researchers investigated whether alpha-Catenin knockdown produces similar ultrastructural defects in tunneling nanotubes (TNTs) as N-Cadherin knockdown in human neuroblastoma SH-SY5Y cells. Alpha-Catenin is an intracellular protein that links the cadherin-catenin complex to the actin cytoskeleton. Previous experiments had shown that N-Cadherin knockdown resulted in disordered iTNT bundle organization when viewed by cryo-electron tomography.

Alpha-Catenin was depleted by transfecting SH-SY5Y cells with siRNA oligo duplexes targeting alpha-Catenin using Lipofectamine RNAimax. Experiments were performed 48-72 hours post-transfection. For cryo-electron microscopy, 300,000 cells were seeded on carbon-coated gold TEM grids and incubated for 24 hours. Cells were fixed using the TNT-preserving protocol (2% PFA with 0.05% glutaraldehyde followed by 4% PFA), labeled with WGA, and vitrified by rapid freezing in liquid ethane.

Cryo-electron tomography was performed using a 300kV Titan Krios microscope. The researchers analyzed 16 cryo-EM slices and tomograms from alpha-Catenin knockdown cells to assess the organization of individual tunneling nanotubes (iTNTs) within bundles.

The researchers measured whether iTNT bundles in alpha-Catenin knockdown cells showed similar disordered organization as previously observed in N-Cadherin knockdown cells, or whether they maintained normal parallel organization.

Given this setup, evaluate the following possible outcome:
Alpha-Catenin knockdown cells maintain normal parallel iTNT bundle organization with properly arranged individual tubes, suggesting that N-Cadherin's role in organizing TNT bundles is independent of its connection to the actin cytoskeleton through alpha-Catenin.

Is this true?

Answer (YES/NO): NO